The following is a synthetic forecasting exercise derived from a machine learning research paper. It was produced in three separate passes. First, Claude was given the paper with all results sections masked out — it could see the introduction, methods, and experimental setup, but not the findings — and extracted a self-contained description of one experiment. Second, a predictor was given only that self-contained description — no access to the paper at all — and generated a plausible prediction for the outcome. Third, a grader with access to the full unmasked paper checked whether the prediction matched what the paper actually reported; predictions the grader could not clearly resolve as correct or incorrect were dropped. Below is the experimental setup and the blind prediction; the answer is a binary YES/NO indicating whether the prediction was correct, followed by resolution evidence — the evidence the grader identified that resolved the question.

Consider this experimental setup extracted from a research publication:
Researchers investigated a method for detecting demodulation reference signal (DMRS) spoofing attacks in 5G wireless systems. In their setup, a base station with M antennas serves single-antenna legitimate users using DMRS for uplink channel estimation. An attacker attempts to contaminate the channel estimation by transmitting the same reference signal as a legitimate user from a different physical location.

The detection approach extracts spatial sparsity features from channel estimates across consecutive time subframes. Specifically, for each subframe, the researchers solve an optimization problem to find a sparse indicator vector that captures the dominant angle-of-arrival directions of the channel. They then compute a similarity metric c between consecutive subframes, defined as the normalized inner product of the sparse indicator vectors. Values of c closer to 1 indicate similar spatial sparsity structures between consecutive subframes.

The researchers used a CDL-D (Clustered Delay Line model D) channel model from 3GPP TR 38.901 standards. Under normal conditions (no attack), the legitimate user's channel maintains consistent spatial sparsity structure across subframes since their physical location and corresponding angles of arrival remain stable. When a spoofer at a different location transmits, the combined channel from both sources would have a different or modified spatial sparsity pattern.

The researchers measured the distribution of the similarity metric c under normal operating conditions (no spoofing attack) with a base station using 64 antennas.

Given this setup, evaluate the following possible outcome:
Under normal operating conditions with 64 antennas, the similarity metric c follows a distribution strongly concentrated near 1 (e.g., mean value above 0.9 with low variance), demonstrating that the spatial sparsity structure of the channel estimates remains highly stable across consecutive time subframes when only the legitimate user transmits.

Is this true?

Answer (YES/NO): YES